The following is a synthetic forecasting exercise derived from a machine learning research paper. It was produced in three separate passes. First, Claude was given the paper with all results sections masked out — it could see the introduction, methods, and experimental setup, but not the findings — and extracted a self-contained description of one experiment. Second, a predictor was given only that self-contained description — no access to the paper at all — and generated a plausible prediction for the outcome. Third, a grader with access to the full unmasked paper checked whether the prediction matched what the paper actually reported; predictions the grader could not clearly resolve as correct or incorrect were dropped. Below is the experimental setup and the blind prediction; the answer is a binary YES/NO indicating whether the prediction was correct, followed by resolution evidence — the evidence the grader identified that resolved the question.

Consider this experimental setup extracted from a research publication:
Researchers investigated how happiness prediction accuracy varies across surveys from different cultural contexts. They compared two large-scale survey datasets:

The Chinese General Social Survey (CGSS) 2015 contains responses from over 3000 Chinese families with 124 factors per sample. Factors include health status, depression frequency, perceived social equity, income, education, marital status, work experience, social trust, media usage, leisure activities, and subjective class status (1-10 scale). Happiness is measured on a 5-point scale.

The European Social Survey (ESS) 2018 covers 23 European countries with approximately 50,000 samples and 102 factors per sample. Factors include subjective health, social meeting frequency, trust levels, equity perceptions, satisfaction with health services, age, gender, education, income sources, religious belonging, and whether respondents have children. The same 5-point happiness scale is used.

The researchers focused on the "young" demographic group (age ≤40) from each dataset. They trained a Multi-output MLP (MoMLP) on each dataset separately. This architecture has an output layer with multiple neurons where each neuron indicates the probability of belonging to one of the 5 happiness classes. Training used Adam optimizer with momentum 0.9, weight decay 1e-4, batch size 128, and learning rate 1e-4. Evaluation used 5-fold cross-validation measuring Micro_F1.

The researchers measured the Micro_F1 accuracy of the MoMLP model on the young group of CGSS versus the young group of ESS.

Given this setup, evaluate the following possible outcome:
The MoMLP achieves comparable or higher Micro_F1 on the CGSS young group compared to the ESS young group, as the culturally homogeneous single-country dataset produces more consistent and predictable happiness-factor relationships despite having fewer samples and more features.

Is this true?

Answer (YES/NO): NO